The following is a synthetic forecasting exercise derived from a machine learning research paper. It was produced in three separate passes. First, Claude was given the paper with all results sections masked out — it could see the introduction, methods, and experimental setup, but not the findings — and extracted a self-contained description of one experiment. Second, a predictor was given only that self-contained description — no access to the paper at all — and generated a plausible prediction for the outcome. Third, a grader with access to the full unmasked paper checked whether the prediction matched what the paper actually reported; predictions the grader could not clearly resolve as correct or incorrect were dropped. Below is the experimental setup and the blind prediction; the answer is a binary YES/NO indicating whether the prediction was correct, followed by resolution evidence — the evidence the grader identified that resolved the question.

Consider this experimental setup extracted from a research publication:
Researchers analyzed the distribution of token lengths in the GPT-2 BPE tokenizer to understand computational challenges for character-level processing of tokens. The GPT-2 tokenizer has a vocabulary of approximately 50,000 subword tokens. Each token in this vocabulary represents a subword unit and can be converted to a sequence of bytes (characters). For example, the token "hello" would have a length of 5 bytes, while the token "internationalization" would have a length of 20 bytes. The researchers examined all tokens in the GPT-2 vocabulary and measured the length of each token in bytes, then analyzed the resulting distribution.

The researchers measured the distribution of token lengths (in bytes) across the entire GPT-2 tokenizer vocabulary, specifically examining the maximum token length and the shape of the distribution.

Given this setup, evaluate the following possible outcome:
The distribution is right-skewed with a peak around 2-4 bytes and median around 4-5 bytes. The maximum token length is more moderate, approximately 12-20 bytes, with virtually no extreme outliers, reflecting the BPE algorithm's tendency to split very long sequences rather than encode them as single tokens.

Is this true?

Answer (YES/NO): NO